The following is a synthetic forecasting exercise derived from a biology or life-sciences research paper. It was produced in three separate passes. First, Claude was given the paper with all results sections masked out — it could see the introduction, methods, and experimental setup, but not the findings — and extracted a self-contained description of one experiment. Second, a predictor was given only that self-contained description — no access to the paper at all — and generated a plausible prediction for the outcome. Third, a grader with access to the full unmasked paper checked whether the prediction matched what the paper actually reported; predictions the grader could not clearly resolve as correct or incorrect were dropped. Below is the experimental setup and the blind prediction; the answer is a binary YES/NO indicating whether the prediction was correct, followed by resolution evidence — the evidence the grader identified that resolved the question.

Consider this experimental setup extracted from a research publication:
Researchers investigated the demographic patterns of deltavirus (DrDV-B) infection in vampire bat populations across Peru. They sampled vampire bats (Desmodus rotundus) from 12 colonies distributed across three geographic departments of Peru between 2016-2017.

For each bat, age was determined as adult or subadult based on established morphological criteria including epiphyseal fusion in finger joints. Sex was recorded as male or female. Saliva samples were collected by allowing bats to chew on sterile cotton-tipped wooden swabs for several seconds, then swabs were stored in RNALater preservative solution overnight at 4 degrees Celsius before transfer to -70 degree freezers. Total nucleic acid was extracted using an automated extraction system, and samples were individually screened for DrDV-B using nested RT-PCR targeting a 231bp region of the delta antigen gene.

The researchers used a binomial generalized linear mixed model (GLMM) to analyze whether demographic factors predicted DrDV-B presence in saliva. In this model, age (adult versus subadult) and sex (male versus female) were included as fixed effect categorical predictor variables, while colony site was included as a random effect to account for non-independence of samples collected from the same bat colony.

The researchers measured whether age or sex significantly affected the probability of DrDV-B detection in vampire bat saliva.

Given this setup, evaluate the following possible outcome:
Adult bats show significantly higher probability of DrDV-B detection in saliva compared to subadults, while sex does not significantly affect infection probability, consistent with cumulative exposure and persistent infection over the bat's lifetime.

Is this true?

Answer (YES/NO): NO